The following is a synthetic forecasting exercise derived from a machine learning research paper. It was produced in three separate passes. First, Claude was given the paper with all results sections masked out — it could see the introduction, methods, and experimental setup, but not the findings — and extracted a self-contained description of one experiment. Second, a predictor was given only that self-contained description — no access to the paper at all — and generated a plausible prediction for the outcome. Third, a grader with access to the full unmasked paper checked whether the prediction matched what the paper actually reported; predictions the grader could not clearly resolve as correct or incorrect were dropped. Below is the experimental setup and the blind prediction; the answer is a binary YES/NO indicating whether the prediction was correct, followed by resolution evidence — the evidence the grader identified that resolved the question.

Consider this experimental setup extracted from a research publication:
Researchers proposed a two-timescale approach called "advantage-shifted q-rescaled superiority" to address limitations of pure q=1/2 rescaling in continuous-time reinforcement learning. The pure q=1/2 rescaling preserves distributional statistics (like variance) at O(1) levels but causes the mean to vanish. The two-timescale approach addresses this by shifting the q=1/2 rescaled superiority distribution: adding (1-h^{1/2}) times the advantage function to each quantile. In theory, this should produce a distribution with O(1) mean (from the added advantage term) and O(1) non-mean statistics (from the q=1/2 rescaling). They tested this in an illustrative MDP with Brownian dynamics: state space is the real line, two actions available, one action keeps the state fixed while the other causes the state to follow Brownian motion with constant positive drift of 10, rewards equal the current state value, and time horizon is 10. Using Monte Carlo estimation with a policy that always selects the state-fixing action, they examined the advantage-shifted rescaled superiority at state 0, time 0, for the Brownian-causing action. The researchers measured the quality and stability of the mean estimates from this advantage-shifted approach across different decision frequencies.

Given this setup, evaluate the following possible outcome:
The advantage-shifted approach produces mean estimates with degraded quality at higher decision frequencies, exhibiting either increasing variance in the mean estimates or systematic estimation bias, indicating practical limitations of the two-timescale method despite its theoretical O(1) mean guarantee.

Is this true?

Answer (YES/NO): YES